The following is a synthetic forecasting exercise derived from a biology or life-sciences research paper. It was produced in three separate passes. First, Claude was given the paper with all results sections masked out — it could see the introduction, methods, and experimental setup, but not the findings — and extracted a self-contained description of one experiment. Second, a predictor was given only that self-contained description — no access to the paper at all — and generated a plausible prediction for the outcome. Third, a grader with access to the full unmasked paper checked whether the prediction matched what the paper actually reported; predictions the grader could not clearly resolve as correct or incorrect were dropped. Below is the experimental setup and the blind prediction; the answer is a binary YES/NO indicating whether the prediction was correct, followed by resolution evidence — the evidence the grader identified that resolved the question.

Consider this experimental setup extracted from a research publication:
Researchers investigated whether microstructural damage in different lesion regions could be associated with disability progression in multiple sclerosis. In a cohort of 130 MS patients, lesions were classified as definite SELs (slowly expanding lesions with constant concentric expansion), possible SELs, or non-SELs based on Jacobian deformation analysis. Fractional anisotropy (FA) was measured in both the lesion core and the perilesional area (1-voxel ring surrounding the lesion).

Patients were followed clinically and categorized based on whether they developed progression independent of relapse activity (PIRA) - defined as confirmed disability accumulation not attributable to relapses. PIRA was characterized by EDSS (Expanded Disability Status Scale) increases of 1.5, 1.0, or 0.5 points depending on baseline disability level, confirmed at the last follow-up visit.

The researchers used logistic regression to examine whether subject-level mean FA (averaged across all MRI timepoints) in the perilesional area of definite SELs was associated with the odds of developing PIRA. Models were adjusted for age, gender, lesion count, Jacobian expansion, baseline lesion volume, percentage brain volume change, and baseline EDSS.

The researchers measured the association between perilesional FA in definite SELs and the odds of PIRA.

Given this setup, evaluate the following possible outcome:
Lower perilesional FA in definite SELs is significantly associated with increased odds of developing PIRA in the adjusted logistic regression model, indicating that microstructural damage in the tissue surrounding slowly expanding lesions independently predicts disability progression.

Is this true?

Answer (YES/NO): NO